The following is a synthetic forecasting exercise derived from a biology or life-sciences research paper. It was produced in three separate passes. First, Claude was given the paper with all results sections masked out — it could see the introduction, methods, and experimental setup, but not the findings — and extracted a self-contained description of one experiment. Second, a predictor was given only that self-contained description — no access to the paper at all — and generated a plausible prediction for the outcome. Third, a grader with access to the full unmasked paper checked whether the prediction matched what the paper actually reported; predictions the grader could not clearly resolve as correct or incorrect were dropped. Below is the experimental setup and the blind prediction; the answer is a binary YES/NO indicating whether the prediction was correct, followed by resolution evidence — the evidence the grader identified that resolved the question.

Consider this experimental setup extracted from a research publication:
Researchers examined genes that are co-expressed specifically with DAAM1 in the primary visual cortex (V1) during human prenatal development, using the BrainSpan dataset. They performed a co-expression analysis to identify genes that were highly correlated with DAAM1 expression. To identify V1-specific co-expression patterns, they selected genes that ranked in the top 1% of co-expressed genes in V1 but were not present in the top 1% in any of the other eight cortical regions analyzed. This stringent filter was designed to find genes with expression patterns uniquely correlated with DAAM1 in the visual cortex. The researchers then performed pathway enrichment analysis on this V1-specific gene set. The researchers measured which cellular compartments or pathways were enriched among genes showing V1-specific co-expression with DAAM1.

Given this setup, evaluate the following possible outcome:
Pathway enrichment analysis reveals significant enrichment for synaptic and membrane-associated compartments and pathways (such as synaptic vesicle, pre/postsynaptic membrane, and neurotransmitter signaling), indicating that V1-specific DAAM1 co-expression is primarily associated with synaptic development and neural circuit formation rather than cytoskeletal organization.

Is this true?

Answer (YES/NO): NO